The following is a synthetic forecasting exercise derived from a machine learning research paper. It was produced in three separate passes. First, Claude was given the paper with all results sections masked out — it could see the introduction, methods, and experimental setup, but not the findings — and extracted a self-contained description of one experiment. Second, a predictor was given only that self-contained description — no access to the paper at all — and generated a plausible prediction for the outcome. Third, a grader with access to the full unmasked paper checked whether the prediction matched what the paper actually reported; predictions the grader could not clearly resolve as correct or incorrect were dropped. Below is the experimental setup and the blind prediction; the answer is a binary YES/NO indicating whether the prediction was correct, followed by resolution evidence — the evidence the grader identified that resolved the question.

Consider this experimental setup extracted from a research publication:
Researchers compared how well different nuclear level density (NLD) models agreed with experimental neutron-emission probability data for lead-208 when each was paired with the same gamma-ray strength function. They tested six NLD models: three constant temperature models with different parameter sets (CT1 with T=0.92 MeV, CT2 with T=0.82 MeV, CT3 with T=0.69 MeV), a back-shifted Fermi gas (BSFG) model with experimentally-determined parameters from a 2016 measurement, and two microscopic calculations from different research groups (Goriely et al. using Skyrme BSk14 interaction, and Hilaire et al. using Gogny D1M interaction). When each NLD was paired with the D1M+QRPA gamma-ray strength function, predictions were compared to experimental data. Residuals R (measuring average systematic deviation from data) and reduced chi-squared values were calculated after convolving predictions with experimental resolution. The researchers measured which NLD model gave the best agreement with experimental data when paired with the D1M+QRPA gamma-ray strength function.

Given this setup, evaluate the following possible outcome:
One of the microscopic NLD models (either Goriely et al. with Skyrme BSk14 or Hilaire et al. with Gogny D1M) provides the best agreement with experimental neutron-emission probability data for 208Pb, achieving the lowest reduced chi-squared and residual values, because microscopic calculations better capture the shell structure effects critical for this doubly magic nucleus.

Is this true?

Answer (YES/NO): YES